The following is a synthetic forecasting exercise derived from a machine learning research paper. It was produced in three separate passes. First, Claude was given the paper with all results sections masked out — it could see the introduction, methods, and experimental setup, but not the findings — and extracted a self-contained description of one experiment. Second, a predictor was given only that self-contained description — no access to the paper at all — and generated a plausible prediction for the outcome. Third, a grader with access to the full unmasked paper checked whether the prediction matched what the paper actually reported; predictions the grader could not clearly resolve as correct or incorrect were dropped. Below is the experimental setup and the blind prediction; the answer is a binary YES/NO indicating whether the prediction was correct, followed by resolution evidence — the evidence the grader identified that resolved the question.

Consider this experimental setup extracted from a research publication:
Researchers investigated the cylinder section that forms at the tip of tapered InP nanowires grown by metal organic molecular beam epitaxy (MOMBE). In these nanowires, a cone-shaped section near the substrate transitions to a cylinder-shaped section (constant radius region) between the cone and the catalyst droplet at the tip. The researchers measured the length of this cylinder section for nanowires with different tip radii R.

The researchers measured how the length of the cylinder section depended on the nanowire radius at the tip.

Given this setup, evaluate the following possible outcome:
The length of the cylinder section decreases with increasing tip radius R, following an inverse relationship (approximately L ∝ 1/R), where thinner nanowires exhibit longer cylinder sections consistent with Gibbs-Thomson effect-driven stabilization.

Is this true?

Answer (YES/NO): NO